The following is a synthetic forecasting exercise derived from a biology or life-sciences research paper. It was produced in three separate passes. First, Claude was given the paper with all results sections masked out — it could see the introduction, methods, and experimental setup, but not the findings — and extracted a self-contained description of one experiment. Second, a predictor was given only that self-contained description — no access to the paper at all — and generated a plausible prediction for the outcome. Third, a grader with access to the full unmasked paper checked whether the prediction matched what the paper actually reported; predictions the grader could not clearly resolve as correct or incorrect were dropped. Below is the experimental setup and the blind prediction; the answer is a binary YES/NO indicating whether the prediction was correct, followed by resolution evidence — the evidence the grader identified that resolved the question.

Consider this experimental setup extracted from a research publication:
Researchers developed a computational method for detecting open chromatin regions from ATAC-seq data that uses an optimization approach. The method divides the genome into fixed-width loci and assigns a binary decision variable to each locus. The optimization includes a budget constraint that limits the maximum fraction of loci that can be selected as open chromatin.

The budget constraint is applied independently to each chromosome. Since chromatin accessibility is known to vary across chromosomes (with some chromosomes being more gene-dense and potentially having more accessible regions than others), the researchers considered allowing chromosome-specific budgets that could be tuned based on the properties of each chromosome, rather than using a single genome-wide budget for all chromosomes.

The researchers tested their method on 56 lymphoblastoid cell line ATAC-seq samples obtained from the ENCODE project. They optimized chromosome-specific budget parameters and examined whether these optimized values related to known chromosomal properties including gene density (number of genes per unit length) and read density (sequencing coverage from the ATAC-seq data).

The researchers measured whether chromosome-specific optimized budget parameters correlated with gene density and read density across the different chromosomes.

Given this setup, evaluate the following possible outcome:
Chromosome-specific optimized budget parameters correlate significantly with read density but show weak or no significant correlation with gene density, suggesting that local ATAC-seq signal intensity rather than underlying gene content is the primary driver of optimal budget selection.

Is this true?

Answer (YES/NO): NO